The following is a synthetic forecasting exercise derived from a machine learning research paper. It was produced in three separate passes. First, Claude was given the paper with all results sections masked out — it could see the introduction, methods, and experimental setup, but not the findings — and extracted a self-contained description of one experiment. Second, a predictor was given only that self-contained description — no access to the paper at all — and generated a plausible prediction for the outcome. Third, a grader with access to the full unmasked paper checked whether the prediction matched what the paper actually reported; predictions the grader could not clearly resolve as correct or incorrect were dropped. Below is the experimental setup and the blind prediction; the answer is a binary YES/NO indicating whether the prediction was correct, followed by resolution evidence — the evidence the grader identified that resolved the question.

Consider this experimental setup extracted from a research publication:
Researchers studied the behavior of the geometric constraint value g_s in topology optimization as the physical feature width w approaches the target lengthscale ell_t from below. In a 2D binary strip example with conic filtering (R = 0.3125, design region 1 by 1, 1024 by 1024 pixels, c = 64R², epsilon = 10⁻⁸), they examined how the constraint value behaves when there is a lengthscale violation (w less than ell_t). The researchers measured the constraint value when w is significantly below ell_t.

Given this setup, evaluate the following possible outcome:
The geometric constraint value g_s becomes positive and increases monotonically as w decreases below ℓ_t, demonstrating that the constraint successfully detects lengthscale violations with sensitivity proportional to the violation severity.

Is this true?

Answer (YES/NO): NO